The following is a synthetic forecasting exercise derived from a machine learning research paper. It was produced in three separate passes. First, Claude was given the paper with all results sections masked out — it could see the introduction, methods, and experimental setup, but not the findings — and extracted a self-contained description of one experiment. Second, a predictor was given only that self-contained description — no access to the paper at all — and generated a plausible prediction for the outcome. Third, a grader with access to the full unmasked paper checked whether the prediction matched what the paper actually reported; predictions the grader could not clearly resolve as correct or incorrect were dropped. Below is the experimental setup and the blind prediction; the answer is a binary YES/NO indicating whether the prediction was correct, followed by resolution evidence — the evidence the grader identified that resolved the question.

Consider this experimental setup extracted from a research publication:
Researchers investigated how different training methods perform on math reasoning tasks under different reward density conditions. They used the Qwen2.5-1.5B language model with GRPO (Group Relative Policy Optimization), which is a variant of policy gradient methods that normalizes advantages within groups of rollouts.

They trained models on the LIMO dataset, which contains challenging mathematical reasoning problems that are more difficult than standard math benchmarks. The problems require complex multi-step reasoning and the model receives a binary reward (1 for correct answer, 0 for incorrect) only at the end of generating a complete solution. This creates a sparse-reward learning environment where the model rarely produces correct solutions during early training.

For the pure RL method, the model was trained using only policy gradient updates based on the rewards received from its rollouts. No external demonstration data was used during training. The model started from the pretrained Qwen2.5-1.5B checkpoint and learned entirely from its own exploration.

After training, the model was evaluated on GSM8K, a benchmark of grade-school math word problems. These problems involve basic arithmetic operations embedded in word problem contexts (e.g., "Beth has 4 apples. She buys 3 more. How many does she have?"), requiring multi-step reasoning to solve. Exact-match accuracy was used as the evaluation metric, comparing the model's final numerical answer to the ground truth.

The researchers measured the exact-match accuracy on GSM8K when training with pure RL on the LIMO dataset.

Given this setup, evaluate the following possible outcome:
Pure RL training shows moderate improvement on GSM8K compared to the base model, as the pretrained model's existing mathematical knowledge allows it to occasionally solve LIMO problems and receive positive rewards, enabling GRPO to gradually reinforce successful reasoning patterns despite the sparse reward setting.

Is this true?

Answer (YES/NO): NO